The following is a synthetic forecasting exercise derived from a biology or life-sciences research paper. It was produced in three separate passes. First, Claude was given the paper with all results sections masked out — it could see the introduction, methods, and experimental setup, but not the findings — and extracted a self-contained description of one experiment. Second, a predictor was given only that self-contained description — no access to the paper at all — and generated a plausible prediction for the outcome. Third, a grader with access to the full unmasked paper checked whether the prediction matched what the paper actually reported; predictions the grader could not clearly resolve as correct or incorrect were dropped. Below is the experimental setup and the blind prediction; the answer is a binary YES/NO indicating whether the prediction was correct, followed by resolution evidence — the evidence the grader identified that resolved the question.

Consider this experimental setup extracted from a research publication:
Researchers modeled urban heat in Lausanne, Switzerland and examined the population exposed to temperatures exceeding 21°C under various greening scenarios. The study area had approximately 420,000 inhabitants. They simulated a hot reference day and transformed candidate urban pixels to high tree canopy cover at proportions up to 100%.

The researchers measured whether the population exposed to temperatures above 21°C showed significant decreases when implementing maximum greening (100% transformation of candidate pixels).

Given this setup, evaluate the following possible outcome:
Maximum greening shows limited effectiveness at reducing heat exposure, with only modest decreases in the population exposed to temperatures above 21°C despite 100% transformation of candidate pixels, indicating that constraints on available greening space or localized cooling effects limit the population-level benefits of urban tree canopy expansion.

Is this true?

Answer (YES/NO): YES